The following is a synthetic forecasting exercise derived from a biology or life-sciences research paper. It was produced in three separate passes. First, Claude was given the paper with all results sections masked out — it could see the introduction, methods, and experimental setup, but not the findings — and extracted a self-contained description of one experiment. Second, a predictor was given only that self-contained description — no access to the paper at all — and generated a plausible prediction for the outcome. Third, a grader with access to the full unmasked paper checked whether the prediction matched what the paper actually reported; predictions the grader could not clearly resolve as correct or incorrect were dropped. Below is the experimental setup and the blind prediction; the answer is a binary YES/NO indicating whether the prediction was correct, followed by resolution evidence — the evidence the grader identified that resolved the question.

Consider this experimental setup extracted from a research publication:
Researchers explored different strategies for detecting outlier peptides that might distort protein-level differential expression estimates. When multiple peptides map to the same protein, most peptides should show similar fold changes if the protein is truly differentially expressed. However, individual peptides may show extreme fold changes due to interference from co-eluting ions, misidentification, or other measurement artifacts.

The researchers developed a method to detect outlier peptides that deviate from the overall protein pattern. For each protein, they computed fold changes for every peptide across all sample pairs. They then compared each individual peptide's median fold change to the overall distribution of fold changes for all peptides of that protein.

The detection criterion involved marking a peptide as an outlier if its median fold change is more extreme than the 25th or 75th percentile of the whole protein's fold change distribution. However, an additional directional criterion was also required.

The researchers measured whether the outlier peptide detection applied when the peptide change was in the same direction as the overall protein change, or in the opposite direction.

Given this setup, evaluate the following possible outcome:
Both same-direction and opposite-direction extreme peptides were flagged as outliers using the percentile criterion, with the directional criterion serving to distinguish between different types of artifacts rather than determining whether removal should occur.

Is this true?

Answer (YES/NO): NO